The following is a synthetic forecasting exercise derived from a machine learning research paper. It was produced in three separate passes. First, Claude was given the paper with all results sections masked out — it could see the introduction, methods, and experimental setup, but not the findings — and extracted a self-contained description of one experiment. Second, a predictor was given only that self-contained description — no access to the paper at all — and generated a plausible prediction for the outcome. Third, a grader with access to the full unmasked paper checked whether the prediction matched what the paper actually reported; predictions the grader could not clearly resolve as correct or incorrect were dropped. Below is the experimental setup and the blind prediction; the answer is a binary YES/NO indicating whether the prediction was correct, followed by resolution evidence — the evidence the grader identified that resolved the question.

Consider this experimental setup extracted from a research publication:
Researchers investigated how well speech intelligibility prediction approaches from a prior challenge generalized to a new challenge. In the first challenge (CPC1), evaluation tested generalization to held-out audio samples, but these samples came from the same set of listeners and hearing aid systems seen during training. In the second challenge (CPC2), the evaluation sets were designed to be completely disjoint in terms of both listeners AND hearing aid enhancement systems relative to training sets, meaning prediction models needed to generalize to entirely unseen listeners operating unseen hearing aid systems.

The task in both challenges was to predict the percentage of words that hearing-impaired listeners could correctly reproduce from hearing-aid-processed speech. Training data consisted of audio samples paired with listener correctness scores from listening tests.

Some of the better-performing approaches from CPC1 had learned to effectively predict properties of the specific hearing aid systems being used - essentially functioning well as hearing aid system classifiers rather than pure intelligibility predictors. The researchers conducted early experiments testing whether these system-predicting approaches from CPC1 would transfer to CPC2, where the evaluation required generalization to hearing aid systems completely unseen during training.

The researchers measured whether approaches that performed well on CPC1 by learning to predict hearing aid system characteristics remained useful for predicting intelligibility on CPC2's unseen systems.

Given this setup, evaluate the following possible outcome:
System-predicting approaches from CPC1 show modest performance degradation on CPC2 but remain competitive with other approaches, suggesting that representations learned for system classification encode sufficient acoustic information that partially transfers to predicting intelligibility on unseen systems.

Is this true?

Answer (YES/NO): NO